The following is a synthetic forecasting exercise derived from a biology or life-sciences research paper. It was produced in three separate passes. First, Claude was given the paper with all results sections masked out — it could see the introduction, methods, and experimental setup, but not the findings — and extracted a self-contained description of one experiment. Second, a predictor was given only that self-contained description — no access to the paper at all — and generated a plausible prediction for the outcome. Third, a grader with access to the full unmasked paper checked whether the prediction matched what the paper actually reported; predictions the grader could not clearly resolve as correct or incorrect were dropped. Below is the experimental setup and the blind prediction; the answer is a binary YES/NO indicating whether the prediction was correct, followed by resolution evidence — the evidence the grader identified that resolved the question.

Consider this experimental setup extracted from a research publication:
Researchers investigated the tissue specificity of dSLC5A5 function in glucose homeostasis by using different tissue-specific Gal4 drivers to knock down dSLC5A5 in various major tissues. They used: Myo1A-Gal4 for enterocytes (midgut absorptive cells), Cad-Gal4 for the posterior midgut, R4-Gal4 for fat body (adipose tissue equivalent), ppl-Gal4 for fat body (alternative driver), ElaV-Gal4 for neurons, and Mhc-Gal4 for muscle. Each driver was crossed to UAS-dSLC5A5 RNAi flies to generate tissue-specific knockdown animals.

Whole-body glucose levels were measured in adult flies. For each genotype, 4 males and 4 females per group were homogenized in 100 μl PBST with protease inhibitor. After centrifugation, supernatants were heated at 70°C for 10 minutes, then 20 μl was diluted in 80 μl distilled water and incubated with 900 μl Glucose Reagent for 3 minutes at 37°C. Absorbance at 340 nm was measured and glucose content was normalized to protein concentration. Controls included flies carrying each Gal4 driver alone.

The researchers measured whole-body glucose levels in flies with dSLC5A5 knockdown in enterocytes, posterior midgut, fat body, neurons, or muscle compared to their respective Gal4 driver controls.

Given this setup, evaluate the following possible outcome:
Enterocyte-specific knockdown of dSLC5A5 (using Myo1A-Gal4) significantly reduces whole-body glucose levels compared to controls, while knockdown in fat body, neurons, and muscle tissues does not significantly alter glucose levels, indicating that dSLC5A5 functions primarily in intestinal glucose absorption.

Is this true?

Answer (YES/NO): YES